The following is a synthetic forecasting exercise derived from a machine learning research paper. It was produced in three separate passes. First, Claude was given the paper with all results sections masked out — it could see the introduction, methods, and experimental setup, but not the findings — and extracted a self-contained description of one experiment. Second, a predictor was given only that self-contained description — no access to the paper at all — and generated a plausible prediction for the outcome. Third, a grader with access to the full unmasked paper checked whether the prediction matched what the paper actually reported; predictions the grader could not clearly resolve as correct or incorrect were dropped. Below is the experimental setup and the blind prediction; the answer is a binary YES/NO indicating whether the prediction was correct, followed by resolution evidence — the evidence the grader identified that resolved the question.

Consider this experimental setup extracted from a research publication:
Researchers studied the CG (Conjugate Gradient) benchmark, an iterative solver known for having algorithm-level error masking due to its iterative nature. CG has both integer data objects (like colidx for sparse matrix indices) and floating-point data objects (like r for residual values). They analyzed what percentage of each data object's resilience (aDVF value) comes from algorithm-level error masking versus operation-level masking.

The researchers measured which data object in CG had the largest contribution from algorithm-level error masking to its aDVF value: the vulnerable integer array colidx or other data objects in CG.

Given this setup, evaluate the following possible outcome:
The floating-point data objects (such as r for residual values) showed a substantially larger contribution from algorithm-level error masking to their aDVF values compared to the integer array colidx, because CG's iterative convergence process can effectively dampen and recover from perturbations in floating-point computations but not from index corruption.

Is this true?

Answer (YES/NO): NO